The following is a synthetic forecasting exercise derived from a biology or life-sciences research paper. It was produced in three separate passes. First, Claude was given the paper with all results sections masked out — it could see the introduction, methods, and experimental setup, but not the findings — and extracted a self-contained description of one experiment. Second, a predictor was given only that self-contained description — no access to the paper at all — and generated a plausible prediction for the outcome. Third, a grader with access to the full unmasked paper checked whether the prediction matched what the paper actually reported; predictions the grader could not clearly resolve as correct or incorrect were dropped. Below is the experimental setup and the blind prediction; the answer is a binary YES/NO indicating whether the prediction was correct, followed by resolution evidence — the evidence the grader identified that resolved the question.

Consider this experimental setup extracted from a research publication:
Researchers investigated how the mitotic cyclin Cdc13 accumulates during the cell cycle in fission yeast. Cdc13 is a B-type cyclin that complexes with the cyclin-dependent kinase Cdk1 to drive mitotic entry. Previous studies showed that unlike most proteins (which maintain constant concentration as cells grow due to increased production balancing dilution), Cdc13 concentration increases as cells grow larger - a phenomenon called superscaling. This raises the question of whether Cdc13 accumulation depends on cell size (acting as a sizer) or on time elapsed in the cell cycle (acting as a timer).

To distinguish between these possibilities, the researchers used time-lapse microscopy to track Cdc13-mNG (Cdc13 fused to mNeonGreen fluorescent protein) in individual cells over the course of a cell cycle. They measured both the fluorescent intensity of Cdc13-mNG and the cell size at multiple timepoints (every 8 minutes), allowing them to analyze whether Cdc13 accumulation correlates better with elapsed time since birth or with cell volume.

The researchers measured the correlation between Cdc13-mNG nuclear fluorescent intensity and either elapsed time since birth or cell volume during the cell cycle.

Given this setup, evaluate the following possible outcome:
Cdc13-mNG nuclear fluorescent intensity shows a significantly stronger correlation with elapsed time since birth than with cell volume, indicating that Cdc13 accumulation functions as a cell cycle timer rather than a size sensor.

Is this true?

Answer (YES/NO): YES